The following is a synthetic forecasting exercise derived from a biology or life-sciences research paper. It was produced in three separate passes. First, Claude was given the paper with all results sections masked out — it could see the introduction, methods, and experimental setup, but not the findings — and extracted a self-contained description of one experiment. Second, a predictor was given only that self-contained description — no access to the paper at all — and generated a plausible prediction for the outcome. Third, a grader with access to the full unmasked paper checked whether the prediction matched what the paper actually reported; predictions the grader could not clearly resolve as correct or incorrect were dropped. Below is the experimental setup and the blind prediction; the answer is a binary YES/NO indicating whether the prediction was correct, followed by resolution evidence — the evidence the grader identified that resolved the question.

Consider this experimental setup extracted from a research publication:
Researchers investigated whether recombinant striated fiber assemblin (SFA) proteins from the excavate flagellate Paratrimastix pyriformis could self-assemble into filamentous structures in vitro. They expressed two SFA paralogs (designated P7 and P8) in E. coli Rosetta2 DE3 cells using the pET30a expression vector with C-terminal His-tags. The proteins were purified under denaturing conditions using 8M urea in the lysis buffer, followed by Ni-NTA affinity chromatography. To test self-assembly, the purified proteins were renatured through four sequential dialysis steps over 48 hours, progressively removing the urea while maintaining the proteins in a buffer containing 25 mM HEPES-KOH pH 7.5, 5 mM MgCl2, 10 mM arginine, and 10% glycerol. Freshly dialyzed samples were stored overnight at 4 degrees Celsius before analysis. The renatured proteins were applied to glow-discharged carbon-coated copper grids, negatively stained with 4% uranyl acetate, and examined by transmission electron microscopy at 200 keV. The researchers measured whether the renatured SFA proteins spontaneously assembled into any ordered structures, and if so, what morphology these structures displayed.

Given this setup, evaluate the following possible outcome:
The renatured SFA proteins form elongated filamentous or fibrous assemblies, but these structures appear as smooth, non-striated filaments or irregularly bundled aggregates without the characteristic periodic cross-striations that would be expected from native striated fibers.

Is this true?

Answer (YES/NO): NO